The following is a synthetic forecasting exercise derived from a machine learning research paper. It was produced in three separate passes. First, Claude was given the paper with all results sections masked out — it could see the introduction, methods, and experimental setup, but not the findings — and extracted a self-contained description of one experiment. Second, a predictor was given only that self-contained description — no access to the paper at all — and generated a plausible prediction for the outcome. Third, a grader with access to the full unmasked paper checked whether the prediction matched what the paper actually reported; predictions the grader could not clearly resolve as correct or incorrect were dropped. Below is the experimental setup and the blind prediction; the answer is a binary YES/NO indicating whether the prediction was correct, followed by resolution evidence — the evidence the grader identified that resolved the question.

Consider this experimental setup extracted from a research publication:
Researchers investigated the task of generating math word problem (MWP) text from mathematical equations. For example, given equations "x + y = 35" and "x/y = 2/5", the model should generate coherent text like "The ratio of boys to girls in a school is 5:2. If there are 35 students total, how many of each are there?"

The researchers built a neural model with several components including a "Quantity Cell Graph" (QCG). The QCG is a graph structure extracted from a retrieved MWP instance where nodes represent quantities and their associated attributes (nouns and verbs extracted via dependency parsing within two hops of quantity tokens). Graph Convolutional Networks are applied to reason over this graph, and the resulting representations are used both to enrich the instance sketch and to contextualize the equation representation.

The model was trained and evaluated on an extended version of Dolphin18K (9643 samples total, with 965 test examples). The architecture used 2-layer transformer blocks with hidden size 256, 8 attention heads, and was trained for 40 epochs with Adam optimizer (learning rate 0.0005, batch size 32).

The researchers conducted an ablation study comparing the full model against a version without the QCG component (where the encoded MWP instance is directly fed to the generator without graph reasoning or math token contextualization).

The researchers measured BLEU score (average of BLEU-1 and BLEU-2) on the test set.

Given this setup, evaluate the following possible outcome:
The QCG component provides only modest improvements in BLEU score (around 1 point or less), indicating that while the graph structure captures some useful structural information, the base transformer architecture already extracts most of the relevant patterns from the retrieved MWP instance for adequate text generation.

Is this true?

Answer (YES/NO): YES